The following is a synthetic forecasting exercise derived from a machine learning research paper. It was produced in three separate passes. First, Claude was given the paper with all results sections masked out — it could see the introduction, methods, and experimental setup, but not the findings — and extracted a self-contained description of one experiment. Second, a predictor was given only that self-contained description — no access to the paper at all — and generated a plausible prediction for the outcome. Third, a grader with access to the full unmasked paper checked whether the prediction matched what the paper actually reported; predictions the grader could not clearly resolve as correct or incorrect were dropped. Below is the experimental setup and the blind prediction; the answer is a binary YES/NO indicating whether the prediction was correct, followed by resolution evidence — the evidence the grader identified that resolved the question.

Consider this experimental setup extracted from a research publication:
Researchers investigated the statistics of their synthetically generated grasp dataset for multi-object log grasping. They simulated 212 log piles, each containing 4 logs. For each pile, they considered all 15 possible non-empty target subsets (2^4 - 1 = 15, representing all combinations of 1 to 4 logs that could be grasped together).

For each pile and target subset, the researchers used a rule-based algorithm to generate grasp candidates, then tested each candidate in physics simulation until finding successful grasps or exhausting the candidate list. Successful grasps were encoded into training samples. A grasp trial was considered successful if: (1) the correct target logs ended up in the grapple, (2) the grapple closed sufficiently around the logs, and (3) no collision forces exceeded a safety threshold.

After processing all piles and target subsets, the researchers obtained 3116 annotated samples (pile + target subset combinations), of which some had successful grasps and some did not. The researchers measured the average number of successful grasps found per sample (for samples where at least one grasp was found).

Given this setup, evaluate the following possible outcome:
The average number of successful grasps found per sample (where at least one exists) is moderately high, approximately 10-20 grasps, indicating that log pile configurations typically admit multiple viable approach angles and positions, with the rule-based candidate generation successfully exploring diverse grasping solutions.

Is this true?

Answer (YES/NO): NO